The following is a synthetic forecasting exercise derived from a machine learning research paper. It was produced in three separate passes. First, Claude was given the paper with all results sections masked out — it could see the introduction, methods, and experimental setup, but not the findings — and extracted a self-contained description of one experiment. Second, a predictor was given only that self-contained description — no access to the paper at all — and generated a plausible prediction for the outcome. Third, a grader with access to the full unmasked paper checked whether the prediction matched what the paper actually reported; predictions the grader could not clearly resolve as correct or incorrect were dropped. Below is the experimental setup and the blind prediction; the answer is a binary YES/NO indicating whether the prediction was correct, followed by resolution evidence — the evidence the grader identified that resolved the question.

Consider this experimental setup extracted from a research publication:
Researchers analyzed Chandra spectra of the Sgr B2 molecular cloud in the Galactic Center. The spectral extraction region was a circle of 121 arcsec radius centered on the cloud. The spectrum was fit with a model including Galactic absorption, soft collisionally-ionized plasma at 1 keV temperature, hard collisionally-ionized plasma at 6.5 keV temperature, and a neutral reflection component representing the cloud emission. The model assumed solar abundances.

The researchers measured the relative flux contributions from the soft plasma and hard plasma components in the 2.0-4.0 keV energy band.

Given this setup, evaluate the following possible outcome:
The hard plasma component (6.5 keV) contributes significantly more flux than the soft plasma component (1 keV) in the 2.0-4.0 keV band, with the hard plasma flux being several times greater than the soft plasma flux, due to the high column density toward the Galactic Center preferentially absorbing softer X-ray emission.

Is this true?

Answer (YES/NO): YES